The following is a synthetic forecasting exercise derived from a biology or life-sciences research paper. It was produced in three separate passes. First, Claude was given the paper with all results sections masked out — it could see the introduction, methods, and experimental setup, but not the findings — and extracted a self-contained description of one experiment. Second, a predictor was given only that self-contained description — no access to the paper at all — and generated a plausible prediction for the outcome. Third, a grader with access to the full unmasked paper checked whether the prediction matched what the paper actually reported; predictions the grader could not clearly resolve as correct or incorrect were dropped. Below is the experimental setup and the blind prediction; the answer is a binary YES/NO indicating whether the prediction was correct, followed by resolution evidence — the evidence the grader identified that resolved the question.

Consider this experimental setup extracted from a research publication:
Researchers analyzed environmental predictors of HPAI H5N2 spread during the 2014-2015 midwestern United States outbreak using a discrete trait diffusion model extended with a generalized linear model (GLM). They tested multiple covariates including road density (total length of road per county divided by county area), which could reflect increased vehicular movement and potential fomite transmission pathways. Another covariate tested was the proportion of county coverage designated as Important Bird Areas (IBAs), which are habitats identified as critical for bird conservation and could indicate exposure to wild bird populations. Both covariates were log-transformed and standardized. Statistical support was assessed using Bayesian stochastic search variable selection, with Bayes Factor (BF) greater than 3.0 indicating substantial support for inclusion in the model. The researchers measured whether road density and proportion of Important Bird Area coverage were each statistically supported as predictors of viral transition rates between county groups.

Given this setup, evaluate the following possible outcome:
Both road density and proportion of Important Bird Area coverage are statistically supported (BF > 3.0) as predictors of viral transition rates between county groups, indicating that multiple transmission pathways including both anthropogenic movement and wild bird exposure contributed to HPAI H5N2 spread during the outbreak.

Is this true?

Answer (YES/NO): NO